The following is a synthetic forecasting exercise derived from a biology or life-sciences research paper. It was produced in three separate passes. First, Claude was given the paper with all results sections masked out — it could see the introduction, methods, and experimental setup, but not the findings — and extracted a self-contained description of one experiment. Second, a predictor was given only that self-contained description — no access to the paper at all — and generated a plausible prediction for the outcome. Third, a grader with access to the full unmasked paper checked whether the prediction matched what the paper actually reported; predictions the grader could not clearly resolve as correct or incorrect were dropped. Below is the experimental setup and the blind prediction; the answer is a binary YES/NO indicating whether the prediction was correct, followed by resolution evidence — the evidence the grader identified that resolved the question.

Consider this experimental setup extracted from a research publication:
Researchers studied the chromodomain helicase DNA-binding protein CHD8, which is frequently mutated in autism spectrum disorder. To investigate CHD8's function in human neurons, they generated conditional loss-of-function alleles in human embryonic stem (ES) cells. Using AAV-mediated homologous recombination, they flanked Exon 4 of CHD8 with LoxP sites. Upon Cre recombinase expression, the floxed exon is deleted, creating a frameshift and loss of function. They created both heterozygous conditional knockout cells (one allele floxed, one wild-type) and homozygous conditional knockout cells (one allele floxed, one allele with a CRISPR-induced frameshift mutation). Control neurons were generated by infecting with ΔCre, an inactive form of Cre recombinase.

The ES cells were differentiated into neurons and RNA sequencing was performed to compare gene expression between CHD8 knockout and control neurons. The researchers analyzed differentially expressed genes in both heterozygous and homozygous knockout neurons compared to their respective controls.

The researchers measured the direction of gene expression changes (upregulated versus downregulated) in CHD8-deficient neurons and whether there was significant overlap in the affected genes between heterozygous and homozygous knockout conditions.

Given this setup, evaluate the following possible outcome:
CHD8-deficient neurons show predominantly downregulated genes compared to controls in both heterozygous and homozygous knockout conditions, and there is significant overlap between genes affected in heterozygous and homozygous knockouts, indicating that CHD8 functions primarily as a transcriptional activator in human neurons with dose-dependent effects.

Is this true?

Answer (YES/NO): YES